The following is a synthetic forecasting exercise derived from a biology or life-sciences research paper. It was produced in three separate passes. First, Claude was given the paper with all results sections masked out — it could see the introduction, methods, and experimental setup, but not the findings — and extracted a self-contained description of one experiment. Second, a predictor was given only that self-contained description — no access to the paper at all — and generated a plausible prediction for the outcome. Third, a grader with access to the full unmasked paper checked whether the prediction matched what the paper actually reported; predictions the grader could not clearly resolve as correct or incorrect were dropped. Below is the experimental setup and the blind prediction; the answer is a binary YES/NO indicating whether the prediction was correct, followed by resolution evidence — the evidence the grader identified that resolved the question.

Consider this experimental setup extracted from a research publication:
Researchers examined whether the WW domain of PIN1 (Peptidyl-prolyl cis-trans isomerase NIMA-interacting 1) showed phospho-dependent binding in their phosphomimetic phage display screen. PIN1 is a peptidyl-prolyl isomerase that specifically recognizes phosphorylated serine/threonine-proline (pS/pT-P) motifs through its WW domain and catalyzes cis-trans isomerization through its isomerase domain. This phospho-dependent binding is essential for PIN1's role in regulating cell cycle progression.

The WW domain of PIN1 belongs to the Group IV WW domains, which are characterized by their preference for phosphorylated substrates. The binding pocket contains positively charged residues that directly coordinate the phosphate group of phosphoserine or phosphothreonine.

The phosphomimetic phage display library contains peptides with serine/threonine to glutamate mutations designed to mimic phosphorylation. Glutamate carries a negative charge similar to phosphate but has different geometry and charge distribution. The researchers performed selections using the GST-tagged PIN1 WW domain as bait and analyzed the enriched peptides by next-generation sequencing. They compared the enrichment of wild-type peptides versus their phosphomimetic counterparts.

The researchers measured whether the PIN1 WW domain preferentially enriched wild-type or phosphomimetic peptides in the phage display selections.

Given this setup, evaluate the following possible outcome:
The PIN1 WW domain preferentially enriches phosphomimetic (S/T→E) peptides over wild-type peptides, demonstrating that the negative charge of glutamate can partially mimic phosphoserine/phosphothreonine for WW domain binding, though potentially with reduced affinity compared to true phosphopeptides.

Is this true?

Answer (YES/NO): NO